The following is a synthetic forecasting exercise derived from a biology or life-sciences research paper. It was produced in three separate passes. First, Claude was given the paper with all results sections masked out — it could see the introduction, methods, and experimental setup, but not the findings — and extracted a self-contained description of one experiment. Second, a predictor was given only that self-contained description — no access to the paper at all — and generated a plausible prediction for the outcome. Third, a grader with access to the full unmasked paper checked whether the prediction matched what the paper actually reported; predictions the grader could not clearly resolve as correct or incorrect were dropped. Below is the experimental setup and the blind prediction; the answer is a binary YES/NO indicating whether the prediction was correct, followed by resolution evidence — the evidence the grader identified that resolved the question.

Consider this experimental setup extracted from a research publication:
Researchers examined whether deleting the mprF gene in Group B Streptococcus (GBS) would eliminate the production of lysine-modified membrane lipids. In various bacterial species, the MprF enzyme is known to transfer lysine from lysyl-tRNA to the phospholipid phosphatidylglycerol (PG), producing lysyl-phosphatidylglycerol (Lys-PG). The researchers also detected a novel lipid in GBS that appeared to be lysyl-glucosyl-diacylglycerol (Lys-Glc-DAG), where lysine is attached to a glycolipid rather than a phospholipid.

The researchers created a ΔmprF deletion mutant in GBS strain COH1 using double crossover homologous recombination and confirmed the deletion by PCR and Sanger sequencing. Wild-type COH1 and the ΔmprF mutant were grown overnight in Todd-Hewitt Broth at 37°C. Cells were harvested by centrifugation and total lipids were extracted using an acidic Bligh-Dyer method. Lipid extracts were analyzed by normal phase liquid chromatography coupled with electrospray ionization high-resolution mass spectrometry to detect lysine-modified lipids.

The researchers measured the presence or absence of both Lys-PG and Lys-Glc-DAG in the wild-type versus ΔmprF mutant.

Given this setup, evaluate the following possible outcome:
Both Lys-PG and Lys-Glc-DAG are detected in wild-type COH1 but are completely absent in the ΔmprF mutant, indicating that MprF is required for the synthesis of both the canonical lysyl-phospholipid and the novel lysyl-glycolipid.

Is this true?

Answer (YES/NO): YES